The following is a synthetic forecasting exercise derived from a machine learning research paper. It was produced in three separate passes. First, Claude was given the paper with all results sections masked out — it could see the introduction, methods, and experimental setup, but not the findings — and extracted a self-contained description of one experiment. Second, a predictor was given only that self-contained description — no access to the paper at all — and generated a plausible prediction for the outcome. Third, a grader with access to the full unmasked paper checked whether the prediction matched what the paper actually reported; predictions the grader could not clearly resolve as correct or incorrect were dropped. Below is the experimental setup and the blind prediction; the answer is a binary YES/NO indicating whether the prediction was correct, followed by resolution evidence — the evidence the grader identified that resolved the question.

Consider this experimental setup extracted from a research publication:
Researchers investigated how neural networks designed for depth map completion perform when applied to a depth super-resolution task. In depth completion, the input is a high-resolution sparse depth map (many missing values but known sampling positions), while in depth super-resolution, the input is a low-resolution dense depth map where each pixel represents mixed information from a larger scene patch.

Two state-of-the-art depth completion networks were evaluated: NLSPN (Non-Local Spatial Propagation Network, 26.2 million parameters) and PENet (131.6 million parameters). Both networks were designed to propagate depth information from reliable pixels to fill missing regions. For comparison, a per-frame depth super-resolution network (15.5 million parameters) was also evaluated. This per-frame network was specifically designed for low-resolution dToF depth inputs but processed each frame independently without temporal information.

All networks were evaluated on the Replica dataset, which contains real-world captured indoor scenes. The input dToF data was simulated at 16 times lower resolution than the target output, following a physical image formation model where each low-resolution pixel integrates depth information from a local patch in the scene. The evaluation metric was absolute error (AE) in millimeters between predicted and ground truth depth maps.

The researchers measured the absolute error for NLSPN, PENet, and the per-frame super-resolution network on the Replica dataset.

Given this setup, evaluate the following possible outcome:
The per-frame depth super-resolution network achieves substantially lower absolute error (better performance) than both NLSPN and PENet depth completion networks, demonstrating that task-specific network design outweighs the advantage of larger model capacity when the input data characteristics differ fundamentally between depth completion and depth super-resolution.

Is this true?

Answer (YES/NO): NO